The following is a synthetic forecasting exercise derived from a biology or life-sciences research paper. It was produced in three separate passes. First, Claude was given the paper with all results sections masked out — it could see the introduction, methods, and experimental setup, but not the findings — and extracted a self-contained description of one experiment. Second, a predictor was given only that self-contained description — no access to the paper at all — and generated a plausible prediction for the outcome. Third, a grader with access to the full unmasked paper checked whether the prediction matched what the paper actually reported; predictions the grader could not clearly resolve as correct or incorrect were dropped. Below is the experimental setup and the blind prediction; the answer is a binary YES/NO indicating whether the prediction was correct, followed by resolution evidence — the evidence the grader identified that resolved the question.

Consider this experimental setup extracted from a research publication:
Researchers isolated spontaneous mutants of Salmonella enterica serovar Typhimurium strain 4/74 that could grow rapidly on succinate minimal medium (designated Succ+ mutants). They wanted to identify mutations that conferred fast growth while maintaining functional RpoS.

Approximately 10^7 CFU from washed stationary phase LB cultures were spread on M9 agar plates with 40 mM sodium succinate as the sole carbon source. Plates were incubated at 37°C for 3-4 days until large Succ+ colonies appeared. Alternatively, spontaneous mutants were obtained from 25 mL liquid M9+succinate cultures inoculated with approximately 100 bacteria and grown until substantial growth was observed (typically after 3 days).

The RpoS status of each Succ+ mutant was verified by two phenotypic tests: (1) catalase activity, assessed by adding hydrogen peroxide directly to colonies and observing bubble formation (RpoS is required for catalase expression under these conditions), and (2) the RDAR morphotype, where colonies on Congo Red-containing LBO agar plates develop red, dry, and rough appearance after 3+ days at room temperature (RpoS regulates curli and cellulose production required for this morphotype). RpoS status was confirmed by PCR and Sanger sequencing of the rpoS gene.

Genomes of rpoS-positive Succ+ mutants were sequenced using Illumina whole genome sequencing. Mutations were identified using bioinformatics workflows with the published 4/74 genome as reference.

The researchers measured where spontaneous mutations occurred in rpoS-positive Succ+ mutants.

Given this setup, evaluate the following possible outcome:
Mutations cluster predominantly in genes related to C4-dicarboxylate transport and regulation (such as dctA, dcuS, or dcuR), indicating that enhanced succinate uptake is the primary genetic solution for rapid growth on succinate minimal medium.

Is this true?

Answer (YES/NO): NO